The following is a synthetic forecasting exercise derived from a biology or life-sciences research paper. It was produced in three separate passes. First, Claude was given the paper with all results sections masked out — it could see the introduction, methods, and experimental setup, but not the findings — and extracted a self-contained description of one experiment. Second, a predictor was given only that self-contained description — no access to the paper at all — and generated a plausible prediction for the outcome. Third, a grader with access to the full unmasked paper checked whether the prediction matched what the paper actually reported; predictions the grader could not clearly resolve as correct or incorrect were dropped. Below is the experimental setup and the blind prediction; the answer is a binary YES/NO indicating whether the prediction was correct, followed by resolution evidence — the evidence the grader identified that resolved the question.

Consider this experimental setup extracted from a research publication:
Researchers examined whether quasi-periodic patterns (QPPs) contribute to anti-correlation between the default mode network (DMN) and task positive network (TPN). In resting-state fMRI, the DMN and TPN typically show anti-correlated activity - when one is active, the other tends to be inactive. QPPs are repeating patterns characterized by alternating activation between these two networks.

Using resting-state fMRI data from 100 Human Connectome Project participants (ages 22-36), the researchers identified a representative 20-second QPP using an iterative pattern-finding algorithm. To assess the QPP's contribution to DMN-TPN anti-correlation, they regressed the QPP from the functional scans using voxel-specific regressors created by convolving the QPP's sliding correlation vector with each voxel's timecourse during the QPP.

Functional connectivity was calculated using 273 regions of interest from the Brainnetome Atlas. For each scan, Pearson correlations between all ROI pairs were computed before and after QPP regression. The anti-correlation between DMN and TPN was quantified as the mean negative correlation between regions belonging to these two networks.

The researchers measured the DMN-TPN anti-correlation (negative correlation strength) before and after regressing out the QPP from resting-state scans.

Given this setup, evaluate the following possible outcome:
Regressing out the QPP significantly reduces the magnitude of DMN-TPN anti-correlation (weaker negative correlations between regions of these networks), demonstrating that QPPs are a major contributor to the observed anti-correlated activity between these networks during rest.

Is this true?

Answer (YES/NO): YES